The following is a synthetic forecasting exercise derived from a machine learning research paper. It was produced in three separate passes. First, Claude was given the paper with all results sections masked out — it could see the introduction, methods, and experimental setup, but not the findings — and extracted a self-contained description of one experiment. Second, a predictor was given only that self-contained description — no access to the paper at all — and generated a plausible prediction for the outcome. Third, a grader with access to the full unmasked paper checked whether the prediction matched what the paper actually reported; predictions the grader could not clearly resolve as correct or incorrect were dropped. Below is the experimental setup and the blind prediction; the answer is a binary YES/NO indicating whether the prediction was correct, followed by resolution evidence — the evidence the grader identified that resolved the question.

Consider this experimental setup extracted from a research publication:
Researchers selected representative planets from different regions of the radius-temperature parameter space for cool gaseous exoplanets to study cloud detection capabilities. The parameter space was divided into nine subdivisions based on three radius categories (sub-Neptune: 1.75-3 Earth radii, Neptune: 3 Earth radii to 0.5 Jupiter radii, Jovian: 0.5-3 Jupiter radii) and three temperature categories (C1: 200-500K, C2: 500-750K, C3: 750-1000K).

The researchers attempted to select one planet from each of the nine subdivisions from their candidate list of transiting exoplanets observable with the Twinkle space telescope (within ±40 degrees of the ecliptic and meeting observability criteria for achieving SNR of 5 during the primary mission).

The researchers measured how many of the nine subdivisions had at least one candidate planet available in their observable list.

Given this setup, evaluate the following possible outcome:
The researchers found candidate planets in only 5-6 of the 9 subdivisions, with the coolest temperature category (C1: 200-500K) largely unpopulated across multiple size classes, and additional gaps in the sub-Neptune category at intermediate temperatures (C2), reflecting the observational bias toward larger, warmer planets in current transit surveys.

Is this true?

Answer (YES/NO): NO